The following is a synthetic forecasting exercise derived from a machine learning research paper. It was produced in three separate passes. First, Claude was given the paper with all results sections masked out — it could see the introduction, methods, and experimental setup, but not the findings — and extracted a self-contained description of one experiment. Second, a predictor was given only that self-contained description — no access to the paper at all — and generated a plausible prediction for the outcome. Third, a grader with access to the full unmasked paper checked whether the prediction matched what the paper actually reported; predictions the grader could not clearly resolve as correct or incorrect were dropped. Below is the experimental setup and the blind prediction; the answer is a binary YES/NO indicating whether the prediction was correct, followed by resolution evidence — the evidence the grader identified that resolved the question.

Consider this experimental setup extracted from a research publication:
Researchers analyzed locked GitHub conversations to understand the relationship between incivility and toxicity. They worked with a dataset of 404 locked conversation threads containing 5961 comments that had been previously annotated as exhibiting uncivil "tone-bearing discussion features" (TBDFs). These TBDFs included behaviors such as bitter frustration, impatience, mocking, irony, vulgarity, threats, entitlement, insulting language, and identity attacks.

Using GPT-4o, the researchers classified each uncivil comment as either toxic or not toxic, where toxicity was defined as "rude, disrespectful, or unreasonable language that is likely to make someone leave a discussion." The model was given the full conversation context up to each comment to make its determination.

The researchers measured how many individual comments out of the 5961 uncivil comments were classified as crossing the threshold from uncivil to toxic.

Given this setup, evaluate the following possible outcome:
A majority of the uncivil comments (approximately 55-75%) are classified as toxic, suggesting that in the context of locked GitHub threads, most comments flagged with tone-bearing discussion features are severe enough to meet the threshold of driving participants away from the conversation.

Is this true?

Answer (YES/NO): NO